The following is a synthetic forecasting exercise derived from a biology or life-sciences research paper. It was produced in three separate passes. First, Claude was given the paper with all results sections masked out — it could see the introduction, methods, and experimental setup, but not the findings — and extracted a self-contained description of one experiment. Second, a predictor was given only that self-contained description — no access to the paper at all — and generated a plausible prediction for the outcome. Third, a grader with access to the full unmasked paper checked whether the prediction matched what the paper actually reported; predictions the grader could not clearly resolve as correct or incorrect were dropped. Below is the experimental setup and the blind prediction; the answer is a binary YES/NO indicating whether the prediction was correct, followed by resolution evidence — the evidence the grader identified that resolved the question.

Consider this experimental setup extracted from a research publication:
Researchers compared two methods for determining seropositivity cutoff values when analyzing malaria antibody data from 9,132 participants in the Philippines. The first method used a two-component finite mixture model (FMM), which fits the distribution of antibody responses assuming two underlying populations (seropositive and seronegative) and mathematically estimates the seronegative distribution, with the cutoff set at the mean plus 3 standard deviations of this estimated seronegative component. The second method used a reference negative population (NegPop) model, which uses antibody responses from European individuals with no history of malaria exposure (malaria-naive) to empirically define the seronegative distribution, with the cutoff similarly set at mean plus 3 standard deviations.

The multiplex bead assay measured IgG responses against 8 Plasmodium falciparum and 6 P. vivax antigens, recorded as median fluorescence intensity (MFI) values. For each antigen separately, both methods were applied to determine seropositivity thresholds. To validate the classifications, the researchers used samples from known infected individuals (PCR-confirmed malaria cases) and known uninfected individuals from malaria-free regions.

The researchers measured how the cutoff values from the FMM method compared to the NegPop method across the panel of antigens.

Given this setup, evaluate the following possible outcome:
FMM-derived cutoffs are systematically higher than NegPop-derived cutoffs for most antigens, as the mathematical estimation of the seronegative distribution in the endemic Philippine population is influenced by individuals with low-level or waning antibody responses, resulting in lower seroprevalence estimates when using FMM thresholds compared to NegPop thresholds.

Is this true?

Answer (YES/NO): NO